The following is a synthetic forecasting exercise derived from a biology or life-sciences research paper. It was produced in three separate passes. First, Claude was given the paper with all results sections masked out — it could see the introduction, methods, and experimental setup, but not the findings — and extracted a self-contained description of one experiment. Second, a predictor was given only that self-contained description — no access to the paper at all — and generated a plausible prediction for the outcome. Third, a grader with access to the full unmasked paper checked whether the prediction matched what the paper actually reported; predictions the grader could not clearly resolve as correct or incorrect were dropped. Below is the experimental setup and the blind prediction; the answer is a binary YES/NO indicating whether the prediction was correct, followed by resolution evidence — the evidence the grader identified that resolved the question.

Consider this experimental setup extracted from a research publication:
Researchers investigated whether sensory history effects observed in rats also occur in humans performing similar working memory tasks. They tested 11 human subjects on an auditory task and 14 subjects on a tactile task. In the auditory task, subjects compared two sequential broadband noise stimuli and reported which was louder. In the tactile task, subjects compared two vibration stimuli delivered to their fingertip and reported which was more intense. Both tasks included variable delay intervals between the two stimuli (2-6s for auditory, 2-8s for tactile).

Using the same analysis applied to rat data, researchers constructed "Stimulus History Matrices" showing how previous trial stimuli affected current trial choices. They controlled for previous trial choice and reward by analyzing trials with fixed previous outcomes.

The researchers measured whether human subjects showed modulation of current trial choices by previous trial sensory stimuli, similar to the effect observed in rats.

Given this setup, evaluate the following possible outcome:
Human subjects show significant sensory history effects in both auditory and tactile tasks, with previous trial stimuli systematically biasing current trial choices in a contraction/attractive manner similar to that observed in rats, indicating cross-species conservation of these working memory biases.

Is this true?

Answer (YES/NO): YES